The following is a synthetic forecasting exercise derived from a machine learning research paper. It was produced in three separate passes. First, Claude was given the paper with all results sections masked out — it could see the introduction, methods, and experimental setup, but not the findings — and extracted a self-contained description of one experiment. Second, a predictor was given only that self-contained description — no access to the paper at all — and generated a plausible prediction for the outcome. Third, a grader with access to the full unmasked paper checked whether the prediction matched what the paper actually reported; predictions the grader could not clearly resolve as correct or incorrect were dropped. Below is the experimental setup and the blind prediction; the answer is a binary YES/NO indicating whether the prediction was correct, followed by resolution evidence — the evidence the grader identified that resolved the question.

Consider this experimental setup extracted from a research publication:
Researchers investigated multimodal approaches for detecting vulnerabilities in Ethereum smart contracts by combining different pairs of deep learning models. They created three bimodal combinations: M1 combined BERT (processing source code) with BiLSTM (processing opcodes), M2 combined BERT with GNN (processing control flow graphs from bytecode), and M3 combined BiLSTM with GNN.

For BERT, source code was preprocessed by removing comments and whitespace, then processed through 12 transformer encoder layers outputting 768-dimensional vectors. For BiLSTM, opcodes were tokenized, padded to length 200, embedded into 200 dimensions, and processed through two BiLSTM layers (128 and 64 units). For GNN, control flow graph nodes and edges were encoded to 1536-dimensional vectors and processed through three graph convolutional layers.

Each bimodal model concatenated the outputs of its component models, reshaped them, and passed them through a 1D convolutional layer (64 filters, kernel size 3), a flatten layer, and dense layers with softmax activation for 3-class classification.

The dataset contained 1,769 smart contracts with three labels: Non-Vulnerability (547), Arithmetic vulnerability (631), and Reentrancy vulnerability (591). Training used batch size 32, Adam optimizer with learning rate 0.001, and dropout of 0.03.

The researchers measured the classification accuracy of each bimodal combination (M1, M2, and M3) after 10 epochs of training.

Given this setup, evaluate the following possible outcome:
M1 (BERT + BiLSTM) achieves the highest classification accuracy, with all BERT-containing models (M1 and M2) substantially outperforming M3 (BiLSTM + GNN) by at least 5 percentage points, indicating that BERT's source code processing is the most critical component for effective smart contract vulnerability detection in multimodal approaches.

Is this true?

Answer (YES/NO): NO